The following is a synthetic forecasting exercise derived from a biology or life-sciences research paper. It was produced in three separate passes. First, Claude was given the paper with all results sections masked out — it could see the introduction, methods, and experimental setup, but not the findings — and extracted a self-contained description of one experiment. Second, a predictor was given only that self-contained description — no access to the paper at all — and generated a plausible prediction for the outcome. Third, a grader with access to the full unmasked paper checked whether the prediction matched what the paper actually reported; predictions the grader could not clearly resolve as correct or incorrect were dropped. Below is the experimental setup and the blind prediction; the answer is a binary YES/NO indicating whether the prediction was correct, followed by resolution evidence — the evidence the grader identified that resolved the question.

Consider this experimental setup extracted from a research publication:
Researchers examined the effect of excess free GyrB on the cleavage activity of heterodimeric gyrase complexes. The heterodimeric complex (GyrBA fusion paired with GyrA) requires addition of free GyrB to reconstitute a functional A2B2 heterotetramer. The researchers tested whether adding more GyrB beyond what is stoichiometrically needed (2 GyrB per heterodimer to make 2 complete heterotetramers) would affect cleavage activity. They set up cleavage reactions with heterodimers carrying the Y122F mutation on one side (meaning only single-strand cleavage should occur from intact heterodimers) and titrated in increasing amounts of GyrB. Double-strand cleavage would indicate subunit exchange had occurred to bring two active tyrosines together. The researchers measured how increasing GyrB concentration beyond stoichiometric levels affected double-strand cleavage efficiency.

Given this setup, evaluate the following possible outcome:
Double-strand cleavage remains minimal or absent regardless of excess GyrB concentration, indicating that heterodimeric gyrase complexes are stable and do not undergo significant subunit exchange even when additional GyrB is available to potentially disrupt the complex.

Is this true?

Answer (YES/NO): NO